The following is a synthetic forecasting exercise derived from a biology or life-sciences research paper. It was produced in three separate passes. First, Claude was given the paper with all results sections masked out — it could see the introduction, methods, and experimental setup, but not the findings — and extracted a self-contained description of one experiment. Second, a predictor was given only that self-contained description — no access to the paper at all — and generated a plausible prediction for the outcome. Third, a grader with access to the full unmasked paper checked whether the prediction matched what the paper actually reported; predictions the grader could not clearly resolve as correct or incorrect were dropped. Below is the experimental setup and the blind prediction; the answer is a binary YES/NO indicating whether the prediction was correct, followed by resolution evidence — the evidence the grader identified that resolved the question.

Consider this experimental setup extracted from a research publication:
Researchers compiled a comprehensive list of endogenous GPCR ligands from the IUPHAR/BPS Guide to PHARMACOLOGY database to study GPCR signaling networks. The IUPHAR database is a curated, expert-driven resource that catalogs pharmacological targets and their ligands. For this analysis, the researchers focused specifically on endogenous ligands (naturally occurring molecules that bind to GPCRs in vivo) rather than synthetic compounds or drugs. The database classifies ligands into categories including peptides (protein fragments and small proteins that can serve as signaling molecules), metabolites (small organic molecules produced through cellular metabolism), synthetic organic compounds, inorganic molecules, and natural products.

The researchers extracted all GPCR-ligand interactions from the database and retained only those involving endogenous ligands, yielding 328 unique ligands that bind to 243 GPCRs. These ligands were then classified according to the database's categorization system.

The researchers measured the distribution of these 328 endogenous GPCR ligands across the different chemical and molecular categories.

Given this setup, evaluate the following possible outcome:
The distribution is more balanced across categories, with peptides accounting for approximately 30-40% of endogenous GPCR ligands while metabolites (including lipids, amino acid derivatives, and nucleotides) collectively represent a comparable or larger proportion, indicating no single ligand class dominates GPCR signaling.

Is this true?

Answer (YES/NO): NO